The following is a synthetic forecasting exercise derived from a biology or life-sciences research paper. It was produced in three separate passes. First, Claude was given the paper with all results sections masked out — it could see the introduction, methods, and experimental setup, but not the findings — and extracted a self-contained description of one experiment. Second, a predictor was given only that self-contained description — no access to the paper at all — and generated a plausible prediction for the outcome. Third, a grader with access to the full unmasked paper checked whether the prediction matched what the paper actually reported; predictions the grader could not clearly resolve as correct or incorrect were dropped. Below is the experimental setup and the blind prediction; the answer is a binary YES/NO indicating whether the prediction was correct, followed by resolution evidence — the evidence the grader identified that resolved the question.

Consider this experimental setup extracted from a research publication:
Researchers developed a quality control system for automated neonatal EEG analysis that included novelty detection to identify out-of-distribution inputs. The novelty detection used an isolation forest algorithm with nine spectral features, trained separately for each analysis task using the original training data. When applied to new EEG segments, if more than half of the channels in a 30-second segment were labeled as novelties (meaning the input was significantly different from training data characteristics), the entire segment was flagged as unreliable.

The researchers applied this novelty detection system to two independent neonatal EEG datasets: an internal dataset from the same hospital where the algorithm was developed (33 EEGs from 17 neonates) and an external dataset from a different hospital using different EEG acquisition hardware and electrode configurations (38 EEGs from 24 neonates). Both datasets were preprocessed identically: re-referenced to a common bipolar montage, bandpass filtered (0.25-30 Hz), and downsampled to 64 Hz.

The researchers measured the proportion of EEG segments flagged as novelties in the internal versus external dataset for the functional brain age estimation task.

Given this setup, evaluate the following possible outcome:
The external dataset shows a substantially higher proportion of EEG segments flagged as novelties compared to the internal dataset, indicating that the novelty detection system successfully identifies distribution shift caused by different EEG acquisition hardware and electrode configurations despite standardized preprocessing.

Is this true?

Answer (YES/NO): NO